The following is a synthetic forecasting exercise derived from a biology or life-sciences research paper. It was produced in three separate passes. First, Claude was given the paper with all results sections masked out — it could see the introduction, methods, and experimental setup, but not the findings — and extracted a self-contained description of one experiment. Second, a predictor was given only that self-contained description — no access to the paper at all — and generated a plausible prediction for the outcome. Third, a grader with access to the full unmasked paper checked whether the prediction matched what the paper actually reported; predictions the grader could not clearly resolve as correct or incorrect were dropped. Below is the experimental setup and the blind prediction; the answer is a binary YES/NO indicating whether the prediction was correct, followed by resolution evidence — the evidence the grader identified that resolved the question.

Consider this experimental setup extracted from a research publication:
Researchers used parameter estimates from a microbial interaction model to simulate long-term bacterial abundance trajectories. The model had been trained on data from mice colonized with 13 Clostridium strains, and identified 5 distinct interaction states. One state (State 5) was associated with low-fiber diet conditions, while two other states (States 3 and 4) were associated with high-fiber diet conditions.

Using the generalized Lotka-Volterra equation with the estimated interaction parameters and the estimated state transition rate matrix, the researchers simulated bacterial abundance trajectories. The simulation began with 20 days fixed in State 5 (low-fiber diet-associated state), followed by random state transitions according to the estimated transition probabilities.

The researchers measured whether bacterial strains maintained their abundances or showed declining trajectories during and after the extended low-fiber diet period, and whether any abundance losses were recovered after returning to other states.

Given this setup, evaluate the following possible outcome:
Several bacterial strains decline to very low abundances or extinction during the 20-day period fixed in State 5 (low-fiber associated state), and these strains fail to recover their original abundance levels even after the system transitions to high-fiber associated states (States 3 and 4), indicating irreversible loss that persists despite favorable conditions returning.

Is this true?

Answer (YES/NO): YES